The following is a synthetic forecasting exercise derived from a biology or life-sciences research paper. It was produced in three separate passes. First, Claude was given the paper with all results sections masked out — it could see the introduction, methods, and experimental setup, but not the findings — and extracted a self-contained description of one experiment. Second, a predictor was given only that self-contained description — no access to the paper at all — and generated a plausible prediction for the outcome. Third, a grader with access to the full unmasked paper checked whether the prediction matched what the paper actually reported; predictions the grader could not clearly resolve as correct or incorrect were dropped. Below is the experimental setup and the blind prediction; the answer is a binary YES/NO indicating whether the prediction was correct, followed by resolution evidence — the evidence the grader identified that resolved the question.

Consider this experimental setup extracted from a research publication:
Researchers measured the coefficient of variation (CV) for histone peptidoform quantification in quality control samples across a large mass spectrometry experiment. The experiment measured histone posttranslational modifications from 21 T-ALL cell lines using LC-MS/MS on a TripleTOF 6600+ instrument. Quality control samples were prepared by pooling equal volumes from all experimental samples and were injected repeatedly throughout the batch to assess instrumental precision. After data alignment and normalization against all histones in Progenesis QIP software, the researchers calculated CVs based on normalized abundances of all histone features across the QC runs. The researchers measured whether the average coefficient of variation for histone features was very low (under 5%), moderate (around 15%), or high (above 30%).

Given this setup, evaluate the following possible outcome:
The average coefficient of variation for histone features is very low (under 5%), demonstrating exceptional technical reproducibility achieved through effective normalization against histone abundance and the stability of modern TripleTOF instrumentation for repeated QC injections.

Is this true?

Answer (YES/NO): NO